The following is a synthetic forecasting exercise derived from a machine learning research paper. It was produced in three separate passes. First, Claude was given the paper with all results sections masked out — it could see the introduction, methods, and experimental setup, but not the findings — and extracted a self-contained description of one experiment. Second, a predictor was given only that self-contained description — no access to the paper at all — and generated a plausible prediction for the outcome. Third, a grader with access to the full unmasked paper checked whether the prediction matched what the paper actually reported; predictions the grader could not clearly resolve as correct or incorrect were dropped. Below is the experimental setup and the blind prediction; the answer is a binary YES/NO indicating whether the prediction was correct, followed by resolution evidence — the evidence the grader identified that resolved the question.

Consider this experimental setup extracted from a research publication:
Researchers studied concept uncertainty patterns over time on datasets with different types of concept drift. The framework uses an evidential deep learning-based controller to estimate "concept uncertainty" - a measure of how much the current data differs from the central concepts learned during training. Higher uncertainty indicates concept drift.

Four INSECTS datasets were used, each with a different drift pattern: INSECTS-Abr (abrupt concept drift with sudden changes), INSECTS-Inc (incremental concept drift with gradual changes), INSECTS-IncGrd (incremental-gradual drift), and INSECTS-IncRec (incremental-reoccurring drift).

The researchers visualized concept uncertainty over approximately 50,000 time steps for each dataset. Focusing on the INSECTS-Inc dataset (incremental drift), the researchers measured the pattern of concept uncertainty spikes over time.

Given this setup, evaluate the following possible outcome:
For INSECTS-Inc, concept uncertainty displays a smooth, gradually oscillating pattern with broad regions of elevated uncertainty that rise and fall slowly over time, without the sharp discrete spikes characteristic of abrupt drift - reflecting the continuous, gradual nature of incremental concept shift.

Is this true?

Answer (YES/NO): NO